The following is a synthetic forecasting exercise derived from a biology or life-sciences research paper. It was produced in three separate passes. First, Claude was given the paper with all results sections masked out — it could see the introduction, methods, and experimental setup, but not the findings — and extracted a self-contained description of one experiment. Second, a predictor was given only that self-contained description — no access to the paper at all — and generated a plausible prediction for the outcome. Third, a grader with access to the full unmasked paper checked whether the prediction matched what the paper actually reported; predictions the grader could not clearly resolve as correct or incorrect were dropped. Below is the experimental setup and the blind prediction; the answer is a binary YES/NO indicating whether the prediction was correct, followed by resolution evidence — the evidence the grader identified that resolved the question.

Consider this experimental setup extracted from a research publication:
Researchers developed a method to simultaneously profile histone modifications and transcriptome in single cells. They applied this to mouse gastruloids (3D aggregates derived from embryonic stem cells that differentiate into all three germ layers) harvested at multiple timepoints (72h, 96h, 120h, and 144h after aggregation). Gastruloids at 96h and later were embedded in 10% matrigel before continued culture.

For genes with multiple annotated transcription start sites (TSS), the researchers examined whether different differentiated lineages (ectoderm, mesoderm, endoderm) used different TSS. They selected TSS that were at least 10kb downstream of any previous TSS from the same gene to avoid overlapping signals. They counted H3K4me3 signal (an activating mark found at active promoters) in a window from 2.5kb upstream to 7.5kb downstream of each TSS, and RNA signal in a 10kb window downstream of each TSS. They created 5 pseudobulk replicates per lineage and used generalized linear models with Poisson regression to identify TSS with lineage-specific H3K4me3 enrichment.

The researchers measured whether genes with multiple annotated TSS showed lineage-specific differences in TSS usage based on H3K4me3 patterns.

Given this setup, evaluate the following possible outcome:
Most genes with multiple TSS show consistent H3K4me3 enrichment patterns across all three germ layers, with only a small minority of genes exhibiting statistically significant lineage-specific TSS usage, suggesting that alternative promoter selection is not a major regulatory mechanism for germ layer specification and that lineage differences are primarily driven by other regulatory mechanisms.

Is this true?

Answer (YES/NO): NO